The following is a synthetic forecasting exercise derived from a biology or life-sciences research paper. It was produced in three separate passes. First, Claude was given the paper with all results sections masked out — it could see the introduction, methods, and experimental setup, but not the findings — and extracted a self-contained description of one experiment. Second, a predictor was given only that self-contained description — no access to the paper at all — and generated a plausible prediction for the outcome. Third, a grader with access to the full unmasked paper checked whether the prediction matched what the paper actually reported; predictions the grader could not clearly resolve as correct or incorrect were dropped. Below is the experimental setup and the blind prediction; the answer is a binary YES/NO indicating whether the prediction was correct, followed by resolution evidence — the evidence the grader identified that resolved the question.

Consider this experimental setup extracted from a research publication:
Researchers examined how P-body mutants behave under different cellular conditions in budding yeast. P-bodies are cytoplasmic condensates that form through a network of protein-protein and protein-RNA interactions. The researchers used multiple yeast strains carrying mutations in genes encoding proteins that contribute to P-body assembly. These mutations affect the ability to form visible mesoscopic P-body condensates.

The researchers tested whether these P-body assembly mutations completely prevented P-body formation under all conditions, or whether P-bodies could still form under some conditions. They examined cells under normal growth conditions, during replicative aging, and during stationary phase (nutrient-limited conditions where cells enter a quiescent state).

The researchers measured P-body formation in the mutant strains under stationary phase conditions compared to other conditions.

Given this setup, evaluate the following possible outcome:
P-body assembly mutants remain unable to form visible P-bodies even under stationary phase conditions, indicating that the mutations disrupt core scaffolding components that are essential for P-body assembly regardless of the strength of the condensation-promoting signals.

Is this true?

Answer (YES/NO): NO